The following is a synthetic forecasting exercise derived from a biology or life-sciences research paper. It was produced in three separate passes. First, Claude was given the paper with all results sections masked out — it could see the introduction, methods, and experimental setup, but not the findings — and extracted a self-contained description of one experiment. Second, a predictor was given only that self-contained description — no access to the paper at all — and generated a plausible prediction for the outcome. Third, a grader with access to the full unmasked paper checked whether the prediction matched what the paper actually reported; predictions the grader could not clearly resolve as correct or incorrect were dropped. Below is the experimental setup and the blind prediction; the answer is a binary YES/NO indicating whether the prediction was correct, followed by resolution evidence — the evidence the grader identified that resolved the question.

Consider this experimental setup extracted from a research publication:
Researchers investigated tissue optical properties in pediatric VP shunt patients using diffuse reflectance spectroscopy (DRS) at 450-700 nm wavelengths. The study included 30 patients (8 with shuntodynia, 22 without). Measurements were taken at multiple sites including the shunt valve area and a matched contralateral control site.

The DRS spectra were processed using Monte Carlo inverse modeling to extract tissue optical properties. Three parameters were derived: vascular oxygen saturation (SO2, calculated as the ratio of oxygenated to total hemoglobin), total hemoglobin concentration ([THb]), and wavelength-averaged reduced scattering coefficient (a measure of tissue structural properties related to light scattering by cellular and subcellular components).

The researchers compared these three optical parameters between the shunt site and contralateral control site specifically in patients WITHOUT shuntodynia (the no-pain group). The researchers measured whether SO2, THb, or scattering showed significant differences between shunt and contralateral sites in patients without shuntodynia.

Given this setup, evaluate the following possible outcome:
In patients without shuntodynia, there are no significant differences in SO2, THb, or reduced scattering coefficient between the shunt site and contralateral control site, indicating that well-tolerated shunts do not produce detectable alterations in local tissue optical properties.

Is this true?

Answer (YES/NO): NO